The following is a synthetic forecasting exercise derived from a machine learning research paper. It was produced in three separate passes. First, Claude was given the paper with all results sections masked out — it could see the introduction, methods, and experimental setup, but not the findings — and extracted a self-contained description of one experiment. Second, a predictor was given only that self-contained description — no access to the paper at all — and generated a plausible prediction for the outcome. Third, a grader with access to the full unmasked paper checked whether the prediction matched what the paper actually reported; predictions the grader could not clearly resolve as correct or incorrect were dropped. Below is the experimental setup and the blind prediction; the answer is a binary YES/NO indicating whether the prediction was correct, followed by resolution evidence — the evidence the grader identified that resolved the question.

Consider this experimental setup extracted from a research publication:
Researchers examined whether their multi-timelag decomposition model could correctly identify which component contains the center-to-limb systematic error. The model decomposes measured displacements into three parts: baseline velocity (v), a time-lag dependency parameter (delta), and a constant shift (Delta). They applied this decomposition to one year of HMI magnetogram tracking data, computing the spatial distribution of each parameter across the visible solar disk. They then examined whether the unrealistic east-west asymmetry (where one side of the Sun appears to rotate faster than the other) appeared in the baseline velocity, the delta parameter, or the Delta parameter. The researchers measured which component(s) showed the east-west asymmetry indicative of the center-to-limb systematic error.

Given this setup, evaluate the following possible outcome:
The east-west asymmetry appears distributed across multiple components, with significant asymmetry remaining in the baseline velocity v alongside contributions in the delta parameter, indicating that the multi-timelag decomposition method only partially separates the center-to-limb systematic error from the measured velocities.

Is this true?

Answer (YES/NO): NO